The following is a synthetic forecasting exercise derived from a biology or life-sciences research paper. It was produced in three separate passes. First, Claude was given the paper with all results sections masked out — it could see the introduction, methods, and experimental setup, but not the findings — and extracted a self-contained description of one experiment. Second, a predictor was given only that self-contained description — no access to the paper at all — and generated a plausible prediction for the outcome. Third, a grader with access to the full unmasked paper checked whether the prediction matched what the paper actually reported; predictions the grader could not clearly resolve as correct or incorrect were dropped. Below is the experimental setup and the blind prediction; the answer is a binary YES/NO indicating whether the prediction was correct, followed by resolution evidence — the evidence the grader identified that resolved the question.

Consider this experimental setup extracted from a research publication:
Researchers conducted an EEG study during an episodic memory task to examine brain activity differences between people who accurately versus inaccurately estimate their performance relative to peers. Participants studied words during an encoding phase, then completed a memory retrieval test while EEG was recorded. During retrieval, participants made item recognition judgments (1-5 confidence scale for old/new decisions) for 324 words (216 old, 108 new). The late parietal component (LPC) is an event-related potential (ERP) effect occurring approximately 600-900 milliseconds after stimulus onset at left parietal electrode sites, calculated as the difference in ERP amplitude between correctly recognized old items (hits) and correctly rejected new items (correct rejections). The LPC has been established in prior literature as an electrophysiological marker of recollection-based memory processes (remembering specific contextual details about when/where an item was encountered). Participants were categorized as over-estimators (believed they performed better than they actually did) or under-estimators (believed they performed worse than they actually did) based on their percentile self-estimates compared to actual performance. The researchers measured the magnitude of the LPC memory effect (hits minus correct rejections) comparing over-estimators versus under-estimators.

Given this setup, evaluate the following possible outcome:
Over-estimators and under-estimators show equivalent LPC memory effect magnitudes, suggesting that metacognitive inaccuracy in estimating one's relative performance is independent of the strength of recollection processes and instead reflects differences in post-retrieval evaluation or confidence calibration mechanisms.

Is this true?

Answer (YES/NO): NO